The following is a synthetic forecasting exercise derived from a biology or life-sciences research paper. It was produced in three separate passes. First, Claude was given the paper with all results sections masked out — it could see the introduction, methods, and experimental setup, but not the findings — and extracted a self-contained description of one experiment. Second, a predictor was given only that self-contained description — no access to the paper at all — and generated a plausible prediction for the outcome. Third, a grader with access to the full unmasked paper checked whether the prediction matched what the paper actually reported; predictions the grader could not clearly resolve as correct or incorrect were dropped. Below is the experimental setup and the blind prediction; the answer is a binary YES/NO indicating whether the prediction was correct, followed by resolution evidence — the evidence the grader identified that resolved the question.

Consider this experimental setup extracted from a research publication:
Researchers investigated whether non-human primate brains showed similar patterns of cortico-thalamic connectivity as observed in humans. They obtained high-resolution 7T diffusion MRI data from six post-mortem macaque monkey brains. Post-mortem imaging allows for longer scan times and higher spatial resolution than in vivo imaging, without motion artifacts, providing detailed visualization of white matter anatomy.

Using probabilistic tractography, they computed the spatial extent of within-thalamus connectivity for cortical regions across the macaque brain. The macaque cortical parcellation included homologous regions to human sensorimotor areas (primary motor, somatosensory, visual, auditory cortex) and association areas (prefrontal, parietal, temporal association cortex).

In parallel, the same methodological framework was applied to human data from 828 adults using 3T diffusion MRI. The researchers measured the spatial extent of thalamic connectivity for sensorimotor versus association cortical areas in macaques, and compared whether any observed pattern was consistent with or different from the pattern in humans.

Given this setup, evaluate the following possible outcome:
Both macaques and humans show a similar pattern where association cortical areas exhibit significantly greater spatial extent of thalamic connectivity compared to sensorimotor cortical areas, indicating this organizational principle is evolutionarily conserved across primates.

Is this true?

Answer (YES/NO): YES